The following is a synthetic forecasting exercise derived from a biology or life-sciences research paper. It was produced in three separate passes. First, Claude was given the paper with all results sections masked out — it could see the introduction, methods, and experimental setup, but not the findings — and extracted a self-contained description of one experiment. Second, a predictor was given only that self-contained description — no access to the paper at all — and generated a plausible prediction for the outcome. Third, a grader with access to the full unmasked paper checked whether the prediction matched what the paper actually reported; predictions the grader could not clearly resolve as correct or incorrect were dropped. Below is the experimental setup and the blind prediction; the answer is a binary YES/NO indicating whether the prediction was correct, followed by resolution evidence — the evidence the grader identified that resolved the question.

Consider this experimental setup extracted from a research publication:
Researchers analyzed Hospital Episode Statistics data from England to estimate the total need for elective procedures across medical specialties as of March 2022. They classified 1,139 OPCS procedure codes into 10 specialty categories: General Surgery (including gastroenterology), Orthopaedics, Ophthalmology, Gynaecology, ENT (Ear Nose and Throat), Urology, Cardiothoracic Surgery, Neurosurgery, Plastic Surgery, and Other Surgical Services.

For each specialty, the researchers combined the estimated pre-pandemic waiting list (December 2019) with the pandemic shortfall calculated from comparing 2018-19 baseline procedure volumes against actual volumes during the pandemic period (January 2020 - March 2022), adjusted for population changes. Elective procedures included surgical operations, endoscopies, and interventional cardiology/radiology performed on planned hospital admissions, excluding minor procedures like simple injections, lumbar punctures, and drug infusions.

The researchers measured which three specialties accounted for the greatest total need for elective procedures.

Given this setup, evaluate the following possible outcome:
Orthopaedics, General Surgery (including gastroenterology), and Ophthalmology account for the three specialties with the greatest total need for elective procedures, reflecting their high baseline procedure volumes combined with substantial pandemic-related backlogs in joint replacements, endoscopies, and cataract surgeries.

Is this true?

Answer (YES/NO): YES